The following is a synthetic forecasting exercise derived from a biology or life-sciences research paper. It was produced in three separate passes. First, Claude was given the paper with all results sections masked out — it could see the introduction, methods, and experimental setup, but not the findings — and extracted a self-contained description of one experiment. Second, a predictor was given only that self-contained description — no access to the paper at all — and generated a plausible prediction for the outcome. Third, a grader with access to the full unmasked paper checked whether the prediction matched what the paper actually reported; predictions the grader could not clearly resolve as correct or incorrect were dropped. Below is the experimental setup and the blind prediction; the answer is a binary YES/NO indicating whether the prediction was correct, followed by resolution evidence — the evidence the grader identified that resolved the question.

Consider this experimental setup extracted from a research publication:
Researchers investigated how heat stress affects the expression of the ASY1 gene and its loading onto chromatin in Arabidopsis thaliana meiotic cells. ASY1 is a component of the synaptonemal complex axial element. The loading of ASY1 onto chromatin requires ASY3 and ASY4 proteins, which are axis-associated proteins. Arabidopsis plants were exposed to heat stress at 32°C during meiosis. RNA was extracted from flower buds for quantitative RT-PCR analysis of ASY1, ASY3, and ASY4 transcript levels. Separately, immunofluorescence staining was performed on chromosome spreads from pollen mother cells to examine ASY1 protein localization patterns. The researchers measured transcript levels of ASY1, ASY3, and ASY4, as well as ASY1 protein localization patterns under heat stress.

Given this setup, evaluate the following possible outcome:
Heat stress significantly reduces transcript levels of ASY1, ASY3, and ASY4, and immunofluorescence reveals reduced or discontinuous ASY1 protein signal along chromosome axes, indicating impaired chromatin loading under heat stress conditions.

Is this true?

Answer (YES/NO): NO